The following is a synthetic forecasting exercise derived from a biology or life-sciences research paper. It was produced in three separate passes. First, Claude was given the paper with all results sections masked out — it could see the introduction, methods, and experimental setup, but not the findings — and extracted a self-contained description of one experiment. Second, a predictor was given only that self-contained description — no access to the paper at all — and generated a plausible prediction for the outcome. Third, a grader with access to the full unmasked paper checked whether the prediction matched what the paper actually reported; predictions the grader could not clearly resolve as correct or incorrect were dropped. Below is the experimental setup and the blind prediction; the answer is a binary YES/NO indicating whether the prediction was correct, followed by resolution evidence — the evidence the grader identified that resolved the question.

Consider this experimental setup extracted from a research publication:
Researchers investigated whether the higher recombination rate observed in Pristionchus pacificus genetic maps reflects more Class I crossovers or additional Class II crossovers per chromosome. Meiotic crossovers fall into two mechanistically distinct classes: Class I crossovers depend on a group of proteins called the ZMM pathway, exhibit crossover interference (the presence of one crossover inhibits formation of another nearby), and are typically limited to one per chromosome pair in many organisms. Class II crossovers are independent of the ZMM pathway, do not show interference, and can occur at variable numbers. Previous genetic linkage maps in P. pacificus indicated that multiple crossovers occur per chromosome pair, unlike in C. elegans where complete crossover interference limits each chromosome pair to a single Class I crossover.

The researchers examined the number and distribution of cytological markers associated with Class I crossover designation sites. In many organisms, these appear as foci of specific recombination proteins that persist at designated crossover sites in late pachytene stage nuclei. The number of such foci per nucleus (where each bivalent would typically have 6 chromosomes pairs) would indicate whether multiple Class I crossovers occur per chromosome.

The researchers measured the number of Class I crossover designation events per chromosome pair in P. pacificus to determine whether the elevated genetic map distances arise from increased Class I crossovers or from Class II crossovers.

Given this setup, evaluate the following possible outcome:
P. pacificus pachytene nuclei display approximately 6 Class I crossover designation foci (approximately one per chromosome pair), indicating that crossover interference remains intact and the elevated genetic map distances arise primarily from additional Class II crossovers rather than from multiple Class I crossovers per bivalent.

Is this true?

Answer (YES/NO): YES